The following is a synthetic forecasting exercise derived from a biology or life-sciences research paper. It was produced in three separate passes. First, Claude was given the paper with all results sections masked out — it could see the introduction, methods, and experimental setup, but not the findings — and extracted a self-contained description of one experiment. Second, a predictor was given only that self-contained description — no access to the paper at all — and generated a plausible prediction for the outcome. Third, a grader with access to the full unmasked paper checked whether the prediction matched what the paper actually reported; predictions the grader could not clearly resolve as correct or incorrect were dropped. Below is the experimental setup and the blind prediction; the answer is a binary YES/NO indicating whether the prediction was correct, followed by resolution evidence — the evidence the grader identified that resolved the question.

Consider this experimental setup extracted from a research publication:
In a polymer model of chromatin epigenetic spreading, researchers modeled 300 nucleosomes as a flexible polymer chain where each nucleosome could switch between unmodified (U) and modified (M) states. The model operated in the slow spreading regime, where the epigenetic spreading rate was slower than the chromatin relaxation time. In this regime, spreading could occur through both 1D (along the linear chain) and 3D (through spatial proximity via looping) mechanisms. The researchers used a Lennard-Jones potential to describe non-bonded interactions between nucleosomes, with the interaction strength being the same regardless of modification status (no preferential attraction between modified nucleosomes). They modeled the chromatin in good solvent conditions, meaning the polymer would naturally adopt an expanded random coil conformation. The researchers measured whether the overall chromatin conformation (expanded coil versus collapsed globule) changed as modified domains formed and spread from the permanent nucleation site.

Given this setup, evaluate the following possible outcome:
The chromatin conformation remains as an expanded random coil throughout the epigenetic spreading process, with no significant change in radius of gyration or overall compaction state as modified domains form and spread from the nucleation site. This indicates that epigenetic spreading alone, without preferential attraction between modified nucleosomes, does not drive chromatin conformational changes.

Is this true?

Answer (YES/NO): YES